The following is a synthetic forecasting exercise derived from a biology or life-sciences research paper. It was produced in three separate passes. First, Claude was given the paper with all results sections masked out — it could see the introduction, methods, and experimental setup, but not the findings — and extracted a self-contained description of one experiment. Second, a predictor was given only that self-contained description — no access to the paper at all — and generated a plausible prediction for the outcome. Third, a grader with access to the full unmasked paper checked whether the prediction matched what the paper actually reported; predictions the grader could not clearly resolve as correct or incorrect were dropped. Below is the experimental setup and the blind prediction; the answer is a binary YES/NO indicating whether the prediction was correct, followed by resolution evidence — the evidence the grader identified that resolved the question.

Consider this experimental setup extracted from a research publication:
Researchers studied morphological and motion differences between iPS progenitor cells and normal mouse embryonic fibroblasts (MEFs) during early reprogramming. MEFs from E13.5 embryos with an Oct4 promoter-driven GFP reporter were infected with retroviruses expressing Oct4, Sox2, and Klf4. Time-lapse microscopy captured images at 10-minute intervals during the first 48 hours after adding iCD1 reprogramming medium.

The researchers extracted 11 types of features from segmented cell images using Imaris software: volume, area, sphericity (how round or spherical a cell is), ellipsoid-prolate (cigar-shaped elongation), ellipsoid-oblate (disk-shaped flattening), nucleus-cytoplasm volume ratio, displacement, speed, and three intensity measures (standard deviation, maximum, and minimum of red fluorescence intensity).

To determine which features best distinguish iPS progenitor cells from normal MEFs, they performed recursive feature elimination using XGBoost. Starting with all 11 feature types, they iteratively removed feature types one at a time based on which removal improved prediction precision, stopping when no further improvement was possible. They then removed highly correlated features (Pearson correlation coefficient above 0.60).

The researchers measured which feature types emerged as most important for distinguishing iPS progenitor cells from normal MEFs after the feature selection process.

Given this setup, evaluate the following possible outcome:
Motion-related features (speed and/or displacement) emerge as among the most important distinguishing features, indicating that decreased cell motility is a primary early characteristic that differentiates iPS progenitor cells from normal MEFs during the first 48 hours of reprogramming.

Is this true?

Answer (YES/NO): NO